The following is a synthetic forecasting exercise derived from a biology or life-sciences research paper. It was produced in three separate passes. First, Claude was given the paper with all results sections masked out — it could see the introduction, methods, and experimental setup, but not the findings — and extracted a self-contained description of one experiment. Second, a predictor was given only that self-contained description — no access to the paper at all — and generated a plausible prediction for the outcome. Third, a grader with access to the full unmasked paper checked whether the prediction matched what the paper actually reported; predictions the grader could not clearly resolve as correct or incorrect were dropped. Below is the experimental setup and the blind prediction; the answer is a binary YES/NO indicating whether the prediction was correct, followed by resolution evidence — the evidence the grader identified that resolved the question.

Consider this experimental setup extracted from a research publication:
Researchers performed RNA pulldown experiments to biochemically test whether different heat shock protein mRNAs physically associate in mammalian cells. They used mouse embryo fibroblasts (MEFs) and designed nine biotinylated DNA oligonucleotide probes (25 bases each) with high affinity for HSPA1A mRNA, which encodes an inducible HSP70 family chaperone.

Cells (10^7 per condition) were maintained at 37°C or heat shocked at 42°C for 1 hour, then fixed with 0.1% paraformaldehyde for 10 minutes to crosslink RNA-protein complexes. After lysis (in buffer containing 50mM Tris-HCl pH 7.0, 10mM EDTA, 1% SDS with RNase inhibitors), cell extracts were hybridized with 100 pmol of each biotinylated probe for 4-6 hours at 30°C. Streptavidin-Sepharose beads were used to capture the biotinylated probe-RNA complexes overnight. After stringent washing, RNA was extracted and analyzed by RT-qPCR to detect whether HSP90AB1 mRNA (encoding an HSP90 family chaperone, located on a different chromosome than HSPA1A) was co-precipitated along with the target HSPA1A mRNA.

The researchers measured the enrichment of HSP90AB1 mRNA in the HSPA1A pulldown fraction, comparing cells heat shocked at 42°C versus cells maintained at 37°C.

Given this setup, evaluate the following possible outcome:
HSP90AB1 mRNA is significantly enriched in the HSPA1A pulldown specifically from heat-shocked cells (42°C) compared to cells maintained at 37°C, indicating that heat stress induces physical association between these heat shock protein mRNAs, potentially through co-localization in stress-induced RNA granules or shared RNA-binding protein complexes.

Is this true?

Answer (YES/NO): YES